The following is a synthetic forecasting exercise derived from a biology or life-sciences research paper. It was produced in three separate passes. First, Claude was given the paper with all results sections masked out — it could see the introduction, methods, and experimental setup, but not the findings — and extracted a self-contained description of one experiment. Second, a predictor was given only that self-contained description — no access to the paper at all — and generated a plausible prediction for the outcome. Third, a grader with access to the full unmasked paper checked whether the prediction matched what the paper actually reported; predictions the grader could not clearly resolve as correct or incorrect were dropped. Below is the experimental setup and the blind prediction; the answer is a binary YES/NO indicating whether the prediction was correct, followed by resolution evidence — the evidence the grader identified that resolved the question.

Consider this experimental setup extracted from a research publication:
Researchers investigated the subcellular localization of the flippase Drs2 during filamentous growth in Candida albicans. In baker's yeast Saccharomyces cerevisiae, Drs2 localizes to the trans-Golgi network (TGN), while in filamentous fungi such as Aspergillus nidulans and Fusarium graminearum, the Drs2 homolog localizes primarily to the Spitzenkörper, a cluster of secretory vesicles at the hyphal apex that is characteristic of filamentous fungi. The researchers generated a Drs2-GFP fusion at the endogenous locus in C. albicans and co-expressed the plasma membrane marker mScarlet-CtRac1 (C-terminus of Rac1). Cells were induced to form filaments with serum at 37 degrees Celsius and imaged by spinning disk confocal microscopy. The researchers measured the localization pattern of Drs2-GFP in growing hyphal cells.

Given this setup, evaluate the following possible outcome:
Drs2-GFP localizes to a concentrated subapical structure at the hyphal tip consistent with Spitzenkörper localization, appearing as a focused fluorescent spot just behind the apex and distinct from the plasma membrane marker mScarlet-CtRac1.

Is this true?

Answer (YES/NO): NO